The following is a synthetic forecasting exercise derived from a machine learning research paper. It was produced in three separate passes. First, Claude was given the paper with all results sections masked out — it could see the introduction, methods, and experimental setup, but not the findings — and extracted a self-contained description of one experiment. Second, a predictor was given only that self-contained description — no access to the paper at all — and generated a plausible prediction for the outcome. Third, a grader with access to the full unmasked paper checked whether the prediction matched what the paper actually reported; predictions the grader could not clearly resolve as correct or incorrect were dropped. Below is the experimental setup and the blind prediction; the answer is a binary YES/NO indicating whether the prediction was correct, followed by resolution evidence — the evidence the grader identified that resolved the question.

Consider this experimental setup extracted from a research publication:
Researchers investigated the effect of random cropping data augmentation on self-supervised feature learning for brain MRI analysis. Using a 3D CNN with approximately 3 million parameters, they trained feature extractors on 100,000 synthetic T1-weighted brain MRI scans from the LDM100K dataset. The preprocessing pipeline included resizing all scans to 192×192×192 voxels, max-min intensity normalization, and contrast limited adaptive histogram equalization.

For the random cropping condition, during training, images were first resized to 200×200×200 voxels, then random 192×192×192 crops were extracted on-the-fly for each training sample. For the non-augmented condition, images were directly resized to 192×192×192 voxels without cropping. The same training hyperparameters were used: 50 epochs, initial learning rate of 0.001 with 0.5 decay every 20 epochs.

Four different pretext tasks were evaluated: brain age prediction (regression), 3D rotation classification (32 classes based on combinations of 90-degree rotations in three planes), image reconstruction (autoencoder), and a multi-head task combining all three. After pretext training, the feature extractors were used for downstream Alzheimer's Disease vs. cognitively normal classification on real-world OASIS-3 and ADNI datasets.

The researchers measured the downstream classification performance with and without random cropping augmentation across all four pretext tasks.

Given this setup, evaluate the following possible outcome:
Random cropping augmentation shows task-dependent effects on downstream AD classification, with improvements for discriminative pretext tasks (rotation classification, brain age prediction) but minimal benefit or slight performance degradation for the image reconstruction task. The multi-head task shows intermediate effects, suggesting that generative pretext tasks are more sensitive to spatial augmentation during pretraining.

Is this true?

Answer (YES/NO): NO